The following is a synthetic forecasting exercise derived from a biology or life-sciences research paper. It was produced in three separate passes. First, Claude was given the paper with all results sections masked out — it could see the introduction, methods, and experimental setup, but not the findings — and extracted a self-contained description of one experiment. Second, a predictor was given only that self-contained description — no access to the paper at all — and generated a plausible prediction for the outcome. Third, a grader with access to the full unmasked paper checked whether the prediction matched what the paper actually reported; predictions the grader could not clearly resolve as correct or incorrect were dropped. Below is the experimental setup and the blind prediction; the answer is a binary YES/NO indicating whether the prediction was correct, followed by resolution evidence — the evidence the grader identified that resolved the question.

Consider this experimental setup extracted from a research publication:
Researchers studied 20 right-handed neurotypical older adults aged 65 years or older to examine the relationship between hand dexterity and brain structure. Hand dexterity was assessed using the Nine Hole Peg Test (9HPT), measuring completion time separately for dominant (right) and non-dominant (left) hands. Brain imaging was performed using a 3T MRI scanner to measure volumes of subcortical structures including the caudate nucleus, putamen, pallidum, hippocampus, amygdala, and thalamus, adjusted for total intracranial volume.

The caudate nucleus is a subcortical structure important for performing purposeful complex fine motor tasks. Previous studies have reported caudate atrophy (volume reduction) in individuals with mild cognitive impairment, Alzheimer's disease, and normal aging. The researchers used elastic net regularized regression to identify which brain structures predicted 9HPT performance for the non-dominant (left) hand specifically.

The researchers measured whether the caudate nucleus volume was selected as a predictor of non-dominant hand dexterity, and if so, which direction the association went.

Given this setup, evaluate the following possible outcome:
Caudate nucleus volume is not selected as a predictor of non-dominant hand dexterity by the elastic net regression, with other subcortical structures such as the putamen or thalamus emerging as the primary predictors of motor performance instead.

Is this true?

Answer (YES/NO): NO